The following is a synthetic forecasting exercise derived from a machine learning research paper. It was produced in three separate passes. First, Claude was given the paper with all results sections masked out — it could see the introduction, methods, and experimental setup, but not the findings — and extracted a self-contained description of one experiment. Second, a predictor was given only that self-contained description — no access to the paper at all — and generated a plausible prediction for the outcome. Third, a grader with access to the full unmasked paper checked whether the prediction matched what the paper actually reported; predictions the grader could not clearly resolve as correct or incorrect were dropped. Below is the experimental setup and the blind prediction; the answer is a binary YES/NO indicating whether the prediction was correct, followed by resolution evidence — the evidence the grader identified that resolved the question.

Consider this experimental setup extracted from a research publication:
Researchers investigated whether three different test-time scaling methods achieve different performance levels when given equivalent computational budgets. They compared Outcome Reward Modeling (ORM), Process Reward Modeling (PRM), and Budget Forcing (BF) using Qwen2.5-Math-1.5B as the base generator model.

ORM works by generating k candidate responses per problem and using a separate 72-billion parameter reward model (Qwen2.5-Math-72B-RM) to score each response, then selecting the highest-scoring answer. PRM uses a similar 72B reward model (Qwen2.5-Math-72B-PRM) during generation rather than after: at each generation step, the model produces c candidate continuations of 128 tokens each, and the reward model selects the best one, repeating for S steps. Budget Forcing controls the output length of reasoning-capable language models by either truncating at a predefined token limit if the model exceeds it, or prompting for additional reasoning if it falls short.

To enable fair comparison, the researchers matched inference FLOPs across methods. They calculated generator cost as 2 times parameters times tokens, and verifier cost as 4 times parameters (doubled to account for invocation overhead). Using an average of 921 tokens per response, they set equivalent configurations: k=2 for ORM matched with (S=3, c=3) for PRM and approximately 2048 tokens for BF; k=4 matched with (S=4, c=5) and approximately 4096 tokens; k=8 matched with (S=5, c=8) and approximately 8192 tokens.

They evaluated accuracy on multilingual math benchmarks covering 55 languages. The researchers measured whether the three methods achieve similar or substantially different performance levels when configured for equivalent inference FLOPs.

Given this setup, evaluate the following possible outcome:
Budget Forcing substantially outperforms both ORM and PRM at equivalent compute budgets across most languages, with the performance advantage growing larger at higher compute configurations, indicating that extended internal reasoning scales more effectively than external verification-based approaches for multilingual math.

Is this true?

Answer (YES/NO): NO